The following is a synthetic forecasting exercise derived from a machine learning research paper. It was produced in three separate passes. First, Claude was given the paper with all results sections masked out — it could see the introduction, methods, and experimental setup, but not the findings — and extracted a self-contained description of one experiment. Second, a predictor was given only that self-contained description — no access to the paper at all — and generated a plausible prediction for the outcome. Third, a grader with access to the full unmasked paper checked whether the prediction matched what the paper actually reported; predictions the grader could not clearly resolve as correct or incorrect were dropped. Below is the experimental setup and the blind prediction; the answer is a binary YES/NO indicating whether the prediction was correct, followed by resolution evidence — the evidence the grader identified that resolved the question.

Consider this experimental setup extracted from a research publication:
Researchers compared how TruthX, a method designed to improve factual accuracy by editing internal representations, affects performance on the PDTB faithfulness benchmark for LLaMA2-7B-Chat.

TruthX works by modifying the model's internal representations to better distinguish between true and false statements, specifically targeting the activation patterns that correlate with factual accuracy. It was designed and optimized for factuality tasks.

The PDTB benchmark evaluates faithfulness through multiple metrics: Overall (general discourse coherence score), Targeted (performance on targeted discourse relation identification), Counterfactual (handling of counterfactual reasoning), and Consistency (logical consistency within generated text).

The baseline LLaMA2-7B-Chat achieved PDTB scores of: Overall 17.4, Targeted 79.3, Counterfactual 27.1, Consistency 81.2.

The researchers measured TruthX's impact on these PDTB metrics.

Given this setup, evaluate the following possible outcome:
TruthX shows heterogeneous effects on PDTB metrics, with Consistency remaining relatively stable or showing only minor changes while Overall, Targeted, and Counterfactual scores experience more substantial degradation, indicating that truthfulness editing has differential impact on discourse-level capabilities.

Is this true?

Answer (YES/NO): NO